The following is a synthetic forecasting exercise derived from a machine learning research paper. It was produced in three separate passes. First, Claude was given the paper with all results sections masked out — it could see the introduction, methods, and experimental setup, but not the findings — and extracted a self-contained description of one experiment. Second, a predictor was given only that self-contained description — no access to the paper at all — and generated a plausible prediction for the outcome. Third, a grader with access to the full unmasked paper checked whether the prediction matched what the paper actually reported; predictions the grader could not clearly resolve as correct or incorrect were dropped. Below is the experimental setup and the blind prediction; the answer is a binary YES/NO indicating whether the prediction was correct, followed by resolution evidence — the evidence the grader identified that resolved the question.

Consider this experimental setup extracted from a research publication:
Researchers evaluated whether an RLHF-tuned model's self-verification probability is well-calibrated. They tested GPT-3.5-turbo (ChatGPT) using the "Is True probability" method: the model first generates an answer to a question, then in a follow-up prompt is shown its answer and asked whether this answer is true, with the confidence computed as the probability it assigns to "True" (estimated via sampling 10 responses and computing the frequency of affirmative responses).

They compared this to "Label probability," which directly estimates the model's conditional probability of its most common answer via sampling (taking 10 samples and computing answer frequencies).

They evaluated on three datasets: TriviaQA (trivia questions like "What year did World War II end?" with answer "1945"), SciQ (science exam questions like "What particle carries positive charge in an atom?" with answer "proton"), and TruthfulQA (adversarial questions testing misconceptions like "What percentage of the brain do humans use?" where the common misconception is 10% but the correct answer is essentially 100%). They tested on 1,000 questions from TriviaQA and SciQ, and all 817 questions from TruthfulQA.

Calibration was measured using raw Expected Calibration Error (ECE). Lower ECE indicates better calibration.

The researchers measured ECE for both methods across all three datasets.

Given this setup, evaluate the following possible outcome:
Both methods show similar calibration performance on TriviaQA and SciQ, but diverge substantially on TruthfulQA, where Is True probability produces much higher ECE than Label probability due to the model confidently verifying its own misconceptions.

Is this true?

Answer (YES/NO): NO